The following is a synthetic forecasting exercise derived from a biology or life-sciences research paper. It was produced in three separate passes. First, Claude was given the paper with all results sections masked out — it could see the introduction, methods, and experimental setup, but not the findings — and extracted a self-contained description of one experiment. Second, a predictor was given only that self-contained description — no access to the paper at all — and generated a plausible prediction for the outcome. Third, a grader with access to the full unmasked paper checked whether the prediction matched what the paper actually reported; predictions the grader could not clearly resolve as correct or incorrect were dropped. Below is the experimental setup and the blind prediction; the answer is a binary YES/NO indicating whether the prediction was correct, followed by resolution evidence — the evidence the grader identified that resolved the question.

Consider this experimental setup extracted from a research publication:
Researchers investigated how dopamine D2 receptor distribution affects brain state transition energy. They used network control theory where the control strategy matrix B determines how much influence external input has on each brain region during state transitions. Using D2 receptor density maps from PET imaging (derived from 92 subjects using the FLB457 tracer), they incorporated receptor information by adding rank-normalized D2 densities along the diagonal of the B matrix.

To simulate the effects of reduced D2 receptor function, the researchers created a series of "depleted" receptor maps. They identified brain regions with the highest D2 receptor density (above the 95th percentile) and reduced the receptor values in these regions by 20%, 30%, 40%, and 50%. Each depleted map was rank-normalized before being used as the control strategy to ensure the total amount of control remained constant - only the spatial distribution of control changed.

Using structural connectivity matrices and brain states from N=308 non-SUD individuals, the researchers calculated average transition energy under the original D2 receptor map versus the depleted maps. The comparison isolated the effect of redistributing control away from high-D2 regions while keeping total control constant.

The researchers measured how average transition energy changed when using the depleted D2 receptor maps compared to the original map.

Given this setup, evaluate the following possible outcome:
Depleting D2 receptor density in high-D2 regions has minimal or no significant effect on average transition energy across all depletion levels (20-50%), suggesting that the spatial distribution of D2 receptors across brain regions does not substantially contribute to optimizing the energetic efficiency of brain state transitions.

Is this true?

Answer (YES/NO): NO